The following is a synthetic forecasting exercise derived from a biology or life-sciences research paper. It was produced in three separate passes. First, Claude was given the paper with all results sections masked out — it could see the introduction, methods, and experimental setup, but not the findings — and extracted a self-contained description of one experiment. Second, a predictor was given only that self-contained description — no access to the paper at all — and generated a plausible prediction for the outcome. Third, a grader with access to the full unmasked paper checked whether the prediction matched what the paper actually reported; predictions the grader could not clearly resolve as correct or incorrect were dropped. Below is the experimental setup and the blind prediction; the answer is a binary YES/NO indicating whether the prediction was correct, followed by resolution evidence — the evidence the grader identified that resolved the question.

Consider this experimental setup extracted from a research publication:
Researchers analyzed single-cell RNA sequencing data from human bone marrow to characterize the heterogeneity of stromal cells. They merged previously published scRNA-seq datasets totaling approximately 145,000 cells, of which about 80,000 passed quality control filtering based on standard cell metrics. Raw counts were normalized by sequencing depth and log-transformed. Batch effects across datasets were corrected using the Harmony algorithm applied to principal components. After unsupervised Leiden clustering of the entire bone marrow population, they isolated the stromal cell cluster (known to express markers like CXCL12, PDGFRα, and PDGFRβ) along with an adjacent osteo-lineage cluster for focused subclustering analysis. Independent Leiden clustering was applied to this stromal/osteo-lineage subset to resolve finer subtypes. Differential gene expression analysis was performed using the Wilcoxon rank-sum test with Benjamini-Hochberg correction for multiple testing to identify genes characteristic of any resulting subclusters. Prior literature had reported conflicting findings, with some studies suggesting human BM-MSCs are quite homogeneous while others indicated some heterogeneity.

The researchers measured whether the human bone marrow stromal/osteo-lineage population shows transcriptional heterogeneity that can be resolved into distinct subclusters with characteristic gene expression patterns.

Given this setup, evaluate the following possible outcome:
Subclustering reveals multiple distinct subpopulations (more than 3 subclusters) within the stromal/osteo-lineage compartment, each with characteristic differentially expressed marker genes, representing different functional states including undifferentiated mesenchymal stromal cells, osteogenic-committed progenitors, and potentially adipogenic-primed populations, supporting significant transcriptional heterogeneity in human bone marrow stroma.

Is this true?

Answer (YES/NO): YES